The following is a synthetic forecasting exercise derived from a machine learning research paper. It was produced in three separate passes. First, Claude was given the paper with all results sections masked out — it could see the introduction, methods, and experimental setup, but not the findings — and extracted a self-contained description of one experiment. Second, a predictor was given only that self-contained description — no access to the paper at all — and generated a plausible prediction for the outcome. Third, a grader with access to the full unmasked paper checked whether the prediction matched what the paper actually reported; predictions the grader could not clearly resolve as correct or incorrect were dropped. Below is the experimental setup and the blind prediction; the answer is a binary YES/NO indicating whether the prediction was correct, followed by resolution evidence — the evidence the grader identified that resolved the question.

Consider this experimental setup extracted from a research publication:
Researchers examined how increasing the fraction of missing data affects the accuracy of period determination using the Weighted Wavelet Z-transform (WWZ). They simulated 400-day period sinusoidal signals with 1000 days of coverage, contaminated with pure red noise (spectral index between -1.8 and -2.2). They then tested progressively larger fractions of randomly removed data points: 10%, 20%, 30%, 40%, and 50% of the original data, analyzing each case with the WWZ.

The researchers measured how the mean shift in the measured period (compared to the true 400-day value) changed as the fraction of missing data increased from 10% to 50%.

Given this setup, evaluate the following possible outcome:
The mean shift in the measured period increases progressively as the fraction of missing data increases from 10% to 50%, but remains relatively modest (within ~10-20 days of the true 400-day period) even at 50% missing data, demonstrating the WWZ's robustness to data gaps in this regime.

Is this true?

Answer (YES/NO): NO